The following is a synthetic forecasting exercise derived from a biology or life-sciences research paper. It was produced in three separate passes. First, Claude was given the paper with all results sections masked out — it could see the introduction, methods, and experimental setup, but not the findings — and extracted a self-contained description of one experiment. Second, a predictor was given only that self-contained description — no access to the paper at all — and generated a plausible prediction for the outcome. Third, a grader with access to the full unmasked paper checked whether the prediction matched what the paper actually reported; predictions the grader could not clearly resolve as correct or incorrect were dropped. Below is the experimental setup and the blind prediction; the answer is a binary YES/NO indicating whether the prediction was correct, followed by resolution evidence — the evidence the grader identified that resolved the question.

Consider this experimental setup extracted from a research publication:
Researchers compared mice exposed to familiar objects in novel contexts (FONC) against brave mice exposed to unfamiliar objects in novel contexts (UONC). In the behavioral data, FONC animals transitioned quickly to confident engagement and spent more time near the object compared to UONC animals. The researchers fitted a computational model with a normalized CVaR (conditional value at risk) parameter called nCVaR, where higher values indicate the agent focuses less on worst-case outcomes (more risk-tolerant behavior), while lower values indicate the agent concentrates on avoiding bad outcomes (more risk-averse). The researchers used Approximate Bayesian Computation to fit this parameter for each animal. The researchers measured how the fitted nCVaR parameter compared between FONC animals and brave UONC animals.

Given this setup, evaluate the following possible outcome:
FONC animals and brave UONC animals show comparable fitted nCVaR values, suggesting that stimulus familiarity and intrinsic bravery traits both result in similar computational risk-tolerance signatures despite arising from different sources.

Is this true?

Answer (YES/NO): NO